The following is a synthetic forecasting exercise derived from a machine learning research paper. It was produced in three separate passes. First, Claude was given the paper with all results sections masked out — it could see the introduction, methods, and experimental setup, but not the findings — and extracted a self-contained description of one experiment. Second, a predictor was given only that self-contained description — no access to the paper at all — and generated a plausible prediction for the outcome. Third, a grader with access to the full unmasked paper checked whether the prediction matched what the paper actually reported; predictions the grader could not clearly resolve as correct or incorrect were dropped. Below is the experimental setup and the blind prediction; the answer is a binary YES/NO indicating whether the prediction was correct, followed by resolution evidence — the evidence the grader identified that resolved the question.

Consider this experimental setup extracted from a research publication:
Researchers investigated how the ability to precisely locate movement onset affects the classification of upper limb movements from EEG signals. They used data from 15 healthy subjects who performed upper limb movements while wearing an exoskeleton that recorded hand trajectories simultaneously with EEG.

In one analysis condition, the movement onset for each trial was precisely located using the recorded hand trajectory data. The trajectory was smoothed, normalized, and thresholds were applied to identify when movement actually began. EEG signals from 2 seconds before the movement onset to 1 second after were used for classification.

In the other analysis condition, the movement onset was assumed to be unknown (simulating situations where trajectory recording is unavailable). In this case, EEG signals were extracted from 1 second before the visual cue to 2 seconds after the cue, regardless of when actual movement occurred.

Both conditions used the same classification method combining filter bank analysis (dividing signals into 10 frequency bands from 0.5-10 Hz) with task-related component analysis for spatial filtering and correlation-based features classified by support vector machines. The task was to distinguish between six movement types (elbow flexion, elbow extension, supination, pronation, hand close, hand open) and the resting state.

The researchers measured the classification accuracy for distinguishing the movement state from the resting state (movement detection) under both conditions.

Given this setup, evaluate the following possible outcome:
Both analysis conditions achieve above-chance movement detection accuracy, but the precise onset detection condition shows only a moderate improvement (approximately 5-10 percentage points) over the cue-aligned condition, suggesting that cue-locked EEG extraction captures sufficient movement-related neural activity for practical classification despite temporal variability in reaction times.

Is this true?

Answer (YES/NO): NO